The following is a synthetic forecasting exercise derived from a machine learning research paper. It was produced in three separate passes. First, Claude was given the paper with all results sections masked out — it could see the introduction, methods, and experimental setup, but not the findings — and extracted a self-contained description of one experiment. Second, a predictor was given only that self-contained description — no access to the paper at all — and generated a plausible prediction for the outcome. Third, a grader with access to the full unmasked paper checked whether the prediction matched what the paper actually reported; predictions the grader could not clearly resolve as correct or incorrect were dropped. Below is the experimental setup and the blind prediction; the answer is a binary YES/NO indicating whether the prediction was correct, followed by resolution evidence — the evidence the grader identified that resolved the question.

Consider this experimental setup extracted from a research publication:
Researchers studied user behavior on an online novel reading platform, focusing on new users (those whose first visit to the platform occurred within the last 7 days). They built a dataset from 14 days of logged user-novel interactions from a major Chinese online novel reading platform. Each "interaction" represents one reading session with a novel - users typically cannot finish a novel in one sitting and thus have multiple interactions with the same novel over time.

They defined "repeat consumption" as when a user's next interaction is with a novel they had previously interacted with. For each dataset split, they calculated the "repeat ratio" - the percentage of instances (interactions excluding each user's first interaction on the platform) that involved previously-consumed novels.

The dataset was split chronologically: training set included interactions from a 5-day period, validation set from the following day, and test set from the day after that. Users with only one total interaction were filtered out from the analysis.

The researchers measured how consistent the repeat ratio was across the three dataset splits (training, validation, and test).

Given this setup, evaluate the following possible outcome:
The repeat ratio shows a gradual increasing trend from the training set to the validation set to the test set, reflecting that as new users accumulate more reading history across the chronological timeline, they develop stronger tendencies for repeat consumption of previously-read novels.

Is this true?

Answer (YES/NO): NO